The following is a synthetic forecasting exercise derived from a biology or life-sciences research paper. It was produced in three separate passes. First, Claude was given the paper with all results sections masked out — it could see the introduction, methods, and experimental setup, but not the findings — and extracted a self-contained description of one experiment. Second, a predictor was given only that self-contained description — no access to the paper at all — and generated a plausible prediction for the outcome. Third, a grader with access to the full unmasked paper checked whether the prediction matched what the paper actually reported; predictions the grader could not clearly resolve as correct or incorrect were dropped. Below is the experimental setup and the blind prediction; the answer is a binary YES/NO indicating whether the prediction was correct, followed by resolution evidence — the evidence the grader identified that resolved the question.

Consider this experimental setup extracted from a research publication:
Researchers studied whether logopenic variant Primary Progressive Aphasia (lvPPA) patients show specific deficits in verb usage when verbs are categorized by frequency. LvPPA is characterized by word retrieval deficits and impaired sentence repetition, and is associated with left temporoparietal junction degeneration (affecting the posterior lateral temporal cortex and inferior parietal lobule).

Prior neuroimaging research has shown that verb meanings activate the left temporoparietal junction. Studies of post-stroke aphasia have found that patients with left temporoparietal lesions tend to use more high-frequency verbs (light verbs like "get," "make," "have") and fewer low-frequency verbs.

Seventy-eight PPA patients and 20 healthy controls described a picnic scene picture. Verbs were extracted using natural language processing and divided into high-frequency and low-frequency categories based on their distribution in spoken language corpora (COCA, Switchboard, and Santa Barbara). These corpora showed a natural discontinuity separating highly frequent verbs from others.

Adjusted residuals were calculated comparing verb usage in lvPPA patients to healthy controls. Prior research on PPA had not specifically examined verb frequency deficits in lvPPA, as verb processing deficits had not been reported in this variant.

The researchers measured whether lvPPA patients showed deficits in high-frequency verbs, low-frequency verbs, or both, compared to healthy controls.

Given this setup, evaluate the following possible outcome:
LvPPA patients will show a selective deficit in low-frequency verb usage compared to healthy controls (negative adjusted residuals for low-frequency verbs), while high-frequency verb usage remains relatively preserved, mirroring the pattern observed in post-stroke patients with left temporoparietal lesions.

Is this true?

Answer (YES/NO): NO